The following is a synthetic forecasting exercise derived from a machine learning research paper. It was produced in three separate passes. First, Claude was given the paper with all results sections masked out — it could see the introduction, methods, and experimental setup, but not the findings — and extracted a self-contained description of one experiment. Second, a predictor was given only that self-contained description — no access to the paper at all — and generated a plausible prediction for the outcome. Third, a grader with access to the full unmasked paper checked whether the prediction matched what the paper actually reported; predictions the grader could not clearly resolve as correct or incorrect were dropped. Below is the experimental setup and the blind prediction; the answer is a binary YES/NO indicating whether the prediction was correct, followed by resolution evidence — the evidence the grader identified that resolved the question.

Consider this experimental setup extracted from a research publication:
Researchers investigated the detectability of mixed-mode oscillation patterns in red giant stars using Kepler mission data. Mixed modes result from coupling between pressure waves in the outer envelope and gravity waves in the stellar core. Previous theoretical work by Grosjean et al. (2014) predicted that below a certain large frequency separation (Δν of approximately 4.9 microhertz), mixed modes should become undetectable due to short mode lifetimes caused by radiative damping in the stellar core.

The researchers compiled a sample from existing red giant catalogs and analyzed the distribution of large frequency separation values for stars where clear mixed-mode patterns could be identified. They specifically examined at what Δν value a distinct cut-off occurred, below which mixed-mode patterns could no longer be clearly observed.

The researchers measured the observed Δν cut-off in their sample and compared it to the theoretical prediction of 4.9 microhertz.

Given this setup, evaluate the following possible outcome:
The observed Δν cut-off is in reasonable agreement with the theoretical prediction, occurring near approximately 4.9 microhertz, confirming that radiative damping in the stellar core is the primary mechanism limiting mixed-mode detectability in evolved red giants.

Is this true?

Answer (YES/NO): NO